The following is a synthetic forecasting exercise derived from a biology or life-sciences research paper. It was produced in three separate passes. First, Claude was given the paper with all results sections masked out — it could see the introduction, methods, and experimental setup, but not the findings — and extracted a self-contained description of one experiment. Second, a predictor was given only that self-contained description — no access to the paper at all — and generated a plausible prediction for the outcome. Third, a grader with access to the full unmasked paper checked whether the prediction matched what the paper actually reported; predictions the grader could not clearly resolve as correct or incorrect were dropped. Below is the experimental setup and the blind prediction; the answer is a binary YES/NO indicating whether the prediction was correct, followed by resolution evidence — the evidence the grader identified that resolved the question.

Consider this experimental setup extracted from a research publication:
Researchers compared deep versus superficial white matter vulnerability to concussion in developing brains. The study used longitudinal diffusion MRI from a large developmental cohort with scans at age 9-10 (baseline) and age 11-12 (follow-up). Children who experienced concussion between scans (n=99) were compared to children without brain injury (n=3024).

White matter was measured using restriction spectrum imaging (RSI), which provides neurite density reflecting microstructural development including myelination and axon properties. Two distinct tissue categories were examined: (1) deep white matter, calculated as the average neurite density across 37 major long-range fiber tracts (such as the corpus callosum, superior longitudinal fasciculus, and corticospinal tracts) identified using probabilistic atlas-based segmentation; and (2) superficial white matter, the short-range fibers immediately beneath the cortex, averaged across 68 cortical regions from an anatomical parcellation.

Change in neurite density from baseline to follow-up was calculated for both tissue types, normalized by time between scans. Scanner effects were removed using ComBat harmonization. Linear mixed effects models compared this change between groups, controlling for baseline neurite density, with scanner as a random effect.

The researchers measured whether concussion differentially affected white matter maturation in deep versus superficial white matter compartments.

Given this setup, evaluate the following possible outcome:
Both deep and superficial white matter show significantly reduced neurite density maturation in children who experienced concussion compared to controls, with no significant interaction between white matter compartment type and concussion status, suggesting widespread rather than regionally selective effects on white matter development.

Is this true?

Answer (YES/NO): NO